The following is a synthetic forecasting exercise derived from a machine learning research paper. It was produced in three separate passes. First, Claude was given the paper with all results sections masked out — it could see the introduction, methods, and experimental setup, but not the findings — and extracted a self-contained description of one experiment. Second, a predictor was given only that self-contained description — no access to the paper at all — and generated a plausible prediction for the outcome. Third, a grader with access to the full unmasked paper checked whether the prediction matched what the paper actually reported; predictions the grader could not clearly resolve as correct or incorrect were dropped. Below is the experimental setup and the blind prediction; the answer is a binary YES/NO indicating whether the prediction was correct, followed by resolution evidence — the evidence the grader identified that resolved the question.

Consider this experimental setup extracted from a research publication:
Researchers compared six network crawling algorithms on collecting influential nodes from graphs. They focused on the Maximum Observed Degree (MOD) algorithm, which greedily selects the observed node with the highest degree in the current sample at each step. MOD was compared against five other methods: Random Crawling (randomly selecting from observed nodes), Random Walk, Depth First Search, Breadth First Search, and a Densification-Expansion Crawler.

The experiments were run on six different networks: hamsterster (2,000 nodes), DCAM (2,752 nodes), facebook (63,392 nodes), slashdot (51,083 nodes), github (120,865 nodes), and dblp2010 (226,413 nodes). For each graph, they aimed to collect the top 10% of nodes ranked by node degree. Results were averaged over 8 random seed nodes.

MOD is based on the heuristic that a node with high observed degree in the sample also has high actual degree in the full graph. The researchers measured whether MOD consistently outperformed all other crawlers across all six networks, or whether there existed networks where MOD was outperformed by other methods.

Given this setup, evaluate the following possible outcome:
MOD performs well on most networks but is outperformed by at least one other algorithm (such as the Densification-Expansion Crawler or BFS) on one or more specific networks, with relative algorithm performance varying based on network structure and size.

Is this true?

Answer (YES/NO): YES